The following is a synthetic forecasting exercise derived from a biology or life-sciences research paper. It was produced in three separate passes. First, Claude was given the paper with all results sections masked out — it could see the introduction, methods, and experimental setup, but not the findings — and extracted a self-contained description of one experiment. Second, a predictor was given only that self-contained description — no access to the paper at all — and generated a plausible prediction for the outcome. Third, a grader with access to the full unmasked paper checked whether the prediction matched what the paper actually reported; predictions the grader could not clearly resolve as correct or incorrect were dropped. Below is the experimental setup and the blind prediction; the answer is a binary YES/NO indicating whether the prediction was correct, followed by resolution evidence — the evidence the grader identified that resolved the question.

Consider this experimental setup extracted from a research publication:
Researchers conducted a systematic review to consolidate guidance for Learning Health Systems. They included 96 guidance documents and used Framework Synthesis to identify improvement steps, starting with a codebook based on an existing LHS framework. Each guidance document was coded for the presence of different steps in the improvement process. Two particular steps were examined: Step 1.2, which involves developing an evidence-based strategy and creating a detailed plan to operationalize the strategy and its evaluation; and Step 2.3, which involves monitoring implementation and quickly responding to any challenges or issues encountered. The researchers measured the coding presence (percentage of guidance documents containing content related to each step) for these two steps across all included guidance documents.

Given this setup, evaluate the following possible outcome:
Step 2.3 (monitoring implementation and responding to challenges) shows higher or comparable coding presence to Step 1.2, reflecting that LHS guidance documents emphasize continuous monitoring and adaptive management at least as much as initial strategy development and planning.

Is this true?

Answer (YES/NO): NO